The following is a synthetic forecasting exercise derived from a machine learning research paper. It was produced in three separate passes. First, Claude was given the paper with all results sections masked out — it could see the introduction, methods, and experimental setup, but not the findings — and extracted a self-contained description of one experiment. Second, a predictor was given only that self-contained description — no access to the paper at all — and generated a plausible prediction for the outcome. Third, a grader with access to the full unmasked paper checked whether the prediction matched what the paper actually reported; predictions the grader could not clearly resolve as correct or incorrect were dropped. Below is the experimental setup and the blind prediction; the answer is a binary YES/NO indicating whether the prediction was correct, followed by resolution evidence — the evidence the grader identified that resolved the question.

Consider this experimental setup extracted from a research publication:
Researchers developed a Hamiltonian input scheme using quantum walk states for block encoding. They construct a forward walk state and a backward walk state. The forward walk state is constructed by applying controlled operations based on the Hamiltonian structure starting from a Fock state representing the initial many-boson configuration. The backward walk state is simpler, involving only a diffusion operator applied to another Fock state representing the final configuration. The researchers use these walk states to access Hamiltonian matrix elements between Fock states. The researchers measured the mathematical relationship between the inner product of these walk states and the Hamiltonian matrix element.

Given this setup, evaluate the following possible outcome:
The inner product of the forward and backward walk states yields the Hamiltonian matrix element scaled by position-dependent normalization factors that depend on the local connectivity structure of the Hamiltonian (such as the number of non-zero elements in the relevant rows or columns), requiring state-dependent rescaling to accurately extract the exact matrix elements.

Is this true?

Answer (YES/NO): NO